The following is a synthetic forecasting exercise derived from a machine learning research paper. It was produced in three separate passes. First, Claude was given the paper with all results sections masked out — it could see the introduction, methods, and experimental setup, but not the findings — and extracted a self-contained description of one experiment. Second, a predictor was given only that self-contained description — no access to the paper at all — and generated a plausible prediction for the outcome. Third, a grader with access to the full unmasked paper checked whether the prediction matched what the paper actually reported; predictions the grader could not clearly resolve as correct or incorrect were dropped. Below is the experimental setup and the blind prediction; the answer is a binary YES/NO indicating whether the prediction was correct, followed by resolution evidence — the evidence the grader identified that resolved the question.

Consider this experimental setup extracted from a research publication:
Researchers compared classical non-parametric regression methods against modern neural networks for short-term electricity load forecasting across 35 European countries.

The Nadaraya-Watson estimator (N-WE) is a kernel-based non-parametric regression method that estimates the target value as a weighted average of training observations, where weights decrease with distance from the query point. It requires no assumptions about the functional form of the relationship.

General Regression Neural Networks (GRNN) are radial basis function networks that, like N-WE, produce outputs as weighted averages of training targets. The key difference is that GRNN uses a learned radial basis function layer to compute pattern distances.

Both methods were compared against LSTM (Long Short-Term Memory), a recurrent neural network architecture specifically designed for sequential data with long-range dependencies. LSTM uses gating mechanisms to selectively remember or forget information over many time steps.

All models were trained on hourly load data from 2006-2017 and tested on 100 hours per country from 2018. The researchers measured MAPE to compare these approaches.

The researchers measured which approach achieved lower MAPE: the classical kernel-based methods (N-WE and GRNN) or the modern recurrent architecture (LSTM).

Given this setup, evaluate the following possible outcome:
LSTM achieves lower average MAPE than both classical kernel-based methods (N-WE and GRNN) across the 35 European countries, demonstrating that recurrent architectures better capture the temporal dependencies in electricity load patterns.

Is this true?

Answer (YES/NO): NO